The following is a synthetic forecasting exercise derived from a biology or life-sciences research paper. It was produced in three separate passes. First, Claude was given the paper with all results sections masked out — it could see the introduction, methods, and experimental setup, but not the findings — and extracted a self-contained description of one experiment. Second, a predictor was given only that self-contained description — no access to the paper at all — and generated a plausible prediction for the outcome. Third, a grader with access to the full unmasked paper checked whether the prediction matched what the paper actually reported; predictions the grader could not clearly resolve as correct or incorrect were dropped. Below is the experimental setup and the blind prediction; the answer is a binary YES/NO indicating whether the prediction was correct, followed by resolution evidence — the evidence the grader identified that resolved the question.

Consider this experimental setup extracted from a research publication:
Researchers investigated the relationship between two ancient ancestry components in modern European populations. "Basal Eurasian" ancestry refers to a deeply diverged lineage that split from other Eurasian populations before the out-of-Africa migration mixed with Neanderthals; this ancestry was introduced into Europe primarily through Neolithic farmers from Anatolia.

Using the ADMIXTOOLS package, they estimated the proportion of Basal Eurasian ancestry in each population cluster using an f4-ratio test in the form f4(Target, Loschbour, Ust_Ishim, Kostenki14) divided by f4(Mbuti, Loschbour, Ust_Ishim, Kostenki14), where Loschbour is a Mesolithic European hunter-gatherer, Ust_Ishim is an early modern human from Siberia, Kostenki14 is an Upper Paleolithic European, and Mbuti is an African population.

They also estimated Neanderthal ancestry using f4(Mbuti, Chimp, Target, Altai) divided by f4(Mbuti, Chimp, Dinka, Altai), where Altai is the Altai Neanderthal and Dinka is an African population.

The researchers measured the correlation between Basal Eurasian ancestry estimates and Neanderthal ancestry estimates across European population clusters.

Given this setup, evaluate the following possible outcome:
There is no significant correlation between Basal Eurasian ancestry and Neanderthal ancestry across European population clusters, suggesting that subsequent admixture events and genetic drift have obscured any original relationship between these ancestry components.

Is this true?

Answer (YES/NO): NO